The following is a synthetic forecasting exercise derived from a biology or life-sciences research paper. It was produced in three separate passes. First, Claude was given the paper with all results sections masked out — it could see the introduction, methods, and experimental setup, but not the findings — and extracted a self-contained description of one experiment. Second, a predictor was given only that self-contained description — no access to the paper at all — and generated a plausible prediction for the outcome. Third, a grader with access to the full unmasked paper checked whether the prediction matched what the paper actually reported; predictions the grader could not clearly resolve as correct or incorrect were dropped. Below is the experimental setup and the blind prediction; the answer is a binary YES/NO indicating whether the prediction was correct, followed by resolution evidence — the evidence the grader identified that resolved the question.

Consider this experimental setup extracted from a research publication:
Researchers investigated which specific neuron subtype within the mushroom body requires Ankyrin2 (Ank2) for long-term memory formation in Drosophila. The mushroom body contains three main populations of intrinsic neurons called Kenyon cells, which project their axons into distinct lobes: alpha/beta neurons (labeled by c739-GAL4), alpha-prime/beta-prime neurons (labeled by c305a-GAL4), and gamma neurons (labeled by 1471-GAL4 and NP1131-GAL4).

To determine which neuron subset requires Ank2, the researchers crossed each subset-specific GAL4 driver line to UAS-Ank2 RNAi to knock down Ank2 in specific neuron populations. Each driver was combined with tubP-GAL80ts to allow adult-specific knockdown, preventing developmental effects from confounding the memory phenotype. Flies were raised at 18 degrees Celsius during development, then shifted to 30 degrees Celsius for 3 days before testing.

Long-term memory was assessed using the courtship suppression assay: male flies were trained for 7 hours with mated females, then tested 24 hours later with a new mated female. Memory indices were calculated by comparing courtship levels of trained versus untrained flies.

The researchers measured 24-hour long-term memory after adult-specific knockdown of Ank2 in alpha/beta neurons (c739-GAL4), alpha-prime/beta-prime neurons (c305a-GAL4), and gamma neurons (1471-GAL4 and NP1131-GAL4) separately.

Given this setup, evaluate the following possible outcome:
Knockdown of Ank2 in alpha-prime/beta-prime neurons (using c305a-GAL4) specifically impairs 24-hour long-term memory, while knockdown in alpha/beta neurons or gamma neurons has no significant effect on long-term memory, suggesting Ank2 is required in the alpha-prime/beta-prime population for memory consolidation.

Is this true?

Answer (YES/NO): NO